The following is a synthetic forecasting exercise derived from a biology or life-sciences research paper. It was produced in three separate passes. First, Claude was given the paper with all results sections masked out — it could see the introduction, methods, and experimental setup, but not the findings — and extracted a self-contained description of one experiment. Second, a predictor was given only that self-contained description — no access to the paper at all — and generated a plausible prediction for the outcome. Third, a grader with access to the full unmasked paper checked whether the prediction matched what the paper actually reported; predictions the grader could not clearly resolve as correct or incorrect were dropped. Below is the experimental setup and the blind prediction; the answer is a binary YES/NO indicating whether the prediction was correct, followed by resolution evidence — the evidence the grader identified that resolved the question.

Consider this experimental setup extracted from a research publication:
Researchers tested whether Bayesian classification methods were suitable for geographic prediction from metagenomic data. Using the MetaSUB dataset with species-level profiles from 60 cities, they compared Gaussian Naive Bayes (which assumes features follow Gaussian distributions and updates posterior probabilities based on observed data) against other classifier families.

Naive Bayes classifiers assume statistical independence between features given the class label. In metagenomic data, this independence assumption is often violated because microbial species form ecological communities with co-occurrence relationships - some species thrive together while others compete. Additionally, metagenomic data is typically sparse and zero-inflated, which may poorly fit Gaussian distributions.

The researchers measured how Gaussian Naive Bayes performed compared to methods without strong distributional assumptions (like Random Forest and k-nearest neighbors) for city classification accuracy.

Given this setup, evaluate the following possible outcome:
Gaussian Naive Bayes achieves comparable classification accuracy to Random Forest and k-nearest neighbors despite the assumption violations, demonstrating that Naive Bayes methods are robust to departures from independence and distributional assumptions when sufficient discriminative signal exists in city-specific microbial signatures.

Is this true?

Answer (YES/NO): NO